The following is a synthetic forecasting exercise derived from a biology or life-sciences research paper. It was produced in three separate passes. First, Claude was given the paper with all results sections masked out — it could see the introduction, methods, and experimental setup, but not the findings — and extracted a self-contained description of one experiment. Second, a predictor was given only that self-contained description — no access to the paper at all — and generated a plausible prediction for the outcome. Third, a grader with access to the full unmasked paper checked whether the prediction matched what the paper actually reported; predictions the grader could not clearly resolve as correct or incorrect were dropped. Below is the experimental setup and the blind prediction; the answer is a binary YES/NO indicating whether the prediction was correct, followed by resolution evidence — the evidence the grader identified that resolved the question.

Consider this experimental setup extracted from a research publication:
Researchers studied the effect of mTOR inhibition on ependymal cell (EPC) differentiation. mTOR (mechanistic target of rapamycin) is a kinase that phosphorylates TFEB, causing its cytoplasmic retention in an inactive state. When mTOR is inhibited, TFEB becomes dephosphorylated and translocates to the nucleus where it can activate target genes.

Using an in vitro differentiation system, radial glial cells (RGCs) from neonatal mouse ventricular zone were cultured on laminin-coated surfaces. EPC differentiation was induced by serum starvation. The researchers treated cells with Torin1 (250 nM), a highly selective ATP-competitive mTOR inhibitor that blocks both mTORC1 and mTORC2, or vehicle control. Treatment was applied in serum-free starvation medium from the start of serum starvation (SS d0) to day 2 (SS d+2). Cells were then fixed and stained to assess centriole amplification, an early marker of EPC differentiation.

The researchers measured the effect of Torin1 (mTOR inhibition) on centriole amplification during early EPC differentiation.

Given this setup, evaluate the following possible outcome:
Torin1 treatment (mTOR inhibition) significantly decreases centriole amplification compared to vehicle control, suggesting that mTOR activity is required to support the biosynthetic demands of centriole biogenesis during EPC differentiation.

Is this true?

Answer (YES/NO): YES